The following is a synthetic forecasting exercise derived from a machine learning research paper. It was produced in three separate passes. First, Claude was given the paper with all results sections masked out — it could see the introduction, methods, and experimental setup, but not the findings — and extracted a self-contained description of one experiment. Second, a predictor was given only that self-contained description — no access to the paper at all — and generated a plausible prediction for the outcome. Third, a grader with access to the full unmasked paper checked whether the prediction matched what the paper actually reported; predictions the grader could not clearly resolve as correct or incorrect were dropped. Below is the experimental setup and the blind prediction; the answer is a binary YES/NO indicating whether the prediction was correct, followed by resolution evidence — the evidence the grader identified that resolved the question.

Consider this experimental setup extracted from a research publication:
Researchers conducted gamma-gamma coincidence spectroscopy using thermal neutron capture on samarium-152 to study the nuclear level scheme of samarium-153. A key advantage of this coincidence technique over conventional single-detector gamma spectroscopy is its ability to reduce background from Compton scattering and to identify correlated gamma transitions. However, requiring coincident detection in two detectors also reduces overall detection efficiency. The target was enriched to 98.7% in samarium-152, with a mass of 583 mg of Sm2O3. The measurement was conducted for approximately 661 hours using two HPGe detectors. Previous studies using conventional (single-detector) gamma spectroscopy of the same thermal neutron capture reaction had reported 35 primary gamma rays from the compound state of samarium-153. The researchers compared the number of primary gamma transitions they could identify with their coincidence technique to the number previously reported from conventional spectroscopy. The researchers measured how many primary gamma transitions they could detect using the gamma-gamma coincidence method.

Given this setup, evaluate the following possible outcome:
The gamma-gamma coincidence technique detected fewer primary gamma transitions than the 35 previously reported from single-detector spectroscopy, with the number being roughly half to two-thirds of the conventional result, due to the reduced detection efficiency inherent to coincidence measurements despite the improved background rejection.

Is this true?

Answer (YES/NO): NO